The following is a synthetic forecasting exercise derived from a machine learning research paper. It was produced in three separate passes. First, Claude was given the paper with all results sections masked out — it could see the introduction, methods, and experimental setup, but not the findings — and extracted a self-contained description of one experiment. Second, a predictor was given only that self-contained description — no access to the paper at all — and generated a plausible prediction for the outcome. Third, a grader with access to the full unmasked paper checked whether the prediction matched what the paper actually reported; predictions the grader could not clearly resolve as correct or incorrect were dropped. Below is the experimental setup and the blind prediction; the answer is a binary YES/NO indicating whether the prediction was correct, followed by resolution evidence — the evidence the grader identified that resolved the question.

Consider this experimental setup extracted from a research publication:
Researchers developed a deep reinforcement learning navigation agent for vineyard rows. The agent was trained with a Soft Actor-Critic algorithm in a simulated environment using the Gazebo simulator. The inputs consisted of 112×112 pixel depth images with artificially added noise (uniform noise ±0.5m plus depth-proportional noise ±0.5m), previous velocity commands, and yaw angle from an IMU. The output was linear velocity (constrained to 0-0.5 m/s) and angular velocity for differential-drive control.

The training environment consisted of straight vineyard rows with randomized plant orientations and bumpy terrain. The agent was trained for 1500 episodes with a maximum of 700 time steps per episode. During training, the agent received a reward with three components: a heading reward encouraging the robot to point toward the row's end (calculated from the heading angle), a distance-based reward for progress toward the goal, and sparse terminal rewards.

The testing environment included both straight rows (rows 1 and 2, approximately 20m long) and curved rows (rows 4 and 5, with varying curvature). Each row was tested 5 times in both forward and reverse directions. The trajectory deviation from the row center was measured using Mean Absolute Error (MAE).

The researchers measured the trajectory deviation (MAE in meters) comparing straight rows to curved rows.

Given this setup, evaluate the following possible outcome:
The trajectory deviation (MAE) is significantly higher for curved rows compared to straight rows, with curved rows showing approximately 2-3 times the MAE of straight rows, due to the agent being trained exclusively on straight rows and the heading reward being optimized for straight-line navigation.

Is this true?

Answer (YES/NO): NO